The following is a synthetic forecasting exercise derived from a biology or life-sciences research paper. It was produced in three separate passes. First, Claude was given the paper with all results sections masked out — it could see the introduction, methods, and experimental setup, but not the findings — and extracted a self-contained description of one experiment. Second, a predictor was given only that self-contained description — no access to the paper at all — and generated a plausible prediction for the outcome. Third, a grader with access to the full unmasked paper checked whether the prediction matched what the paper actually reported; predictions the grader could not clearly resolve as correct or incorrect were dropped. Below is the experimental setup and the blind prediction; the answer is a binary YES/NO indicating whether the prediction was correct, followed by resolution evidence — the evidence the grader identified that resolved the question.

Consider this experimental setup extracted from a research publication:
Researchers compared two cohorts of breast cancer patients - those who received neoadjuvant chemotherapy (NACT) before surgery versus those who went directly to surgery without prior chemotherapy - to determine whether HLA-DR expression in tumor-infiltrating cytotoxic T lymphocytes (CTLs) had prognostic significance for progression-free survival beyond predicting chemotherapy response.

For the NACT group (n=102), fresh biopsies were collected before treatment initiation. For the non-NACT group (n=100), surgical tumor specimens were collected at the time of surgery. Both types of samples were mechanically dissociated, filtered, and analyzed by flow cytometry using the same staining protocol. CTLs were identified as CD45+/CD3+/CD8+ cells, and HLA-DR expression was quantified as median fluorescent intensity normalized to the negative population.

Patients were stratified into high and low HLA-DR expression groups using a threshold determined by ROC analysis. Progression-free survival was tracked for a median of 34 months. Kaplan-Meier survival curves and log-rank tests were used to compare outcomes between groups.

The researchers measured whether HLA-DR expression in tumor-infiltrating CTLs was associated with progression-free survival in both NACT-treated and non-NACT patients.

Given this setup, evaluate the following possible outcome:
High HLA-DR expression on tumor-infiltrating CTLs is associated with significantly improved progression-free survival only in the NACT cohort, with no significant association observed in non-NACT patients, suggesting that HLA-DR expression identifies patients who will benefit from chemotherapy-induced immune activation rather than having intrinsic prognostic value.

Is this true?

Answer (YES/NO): NO